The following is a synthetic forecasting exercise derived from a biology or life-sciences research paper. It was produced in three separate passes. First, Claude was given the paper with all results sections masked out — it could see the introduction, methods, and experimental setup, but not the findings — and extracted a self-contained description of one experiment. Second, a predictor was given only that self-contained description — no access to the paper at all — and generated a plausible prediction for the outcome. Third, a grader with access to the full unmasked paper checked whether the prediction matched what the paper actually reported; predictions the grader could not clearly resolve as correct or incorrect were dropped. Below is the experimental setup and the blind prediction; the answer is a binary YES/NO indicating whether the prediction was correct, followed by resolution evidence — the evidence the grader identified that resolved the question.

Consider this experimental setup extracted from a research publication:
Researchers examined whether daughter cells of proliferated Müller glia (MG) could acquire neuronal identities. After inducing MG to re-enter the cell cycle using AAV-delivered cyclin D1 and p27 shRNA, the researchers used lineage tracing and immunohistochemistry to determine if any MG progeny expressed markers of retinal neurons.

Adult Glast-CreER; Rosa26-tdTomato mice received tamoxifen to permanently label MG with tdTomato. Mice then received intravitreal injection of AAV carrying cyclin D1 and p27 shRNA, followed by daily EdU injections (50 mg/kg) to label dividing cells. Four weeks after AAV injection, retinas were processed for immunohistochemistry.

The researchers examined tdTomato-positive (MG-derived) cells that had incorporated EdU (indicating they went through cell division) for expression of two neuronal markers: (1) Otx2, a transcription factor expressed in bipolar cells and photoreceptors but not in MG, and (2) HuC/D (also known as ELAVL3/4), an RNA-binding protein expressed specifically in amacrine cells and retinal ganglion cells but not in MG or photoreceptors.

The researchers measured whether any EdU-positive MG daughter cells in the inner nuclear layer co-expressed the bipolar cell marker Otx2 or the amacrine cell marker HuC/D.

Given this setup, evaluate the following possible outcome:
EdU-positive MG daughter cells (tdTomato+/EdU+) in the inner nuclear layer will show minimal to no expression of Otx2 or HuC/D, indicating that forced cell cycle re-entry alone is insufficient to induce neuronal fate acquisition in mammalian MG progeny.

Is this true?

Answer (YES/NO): NO